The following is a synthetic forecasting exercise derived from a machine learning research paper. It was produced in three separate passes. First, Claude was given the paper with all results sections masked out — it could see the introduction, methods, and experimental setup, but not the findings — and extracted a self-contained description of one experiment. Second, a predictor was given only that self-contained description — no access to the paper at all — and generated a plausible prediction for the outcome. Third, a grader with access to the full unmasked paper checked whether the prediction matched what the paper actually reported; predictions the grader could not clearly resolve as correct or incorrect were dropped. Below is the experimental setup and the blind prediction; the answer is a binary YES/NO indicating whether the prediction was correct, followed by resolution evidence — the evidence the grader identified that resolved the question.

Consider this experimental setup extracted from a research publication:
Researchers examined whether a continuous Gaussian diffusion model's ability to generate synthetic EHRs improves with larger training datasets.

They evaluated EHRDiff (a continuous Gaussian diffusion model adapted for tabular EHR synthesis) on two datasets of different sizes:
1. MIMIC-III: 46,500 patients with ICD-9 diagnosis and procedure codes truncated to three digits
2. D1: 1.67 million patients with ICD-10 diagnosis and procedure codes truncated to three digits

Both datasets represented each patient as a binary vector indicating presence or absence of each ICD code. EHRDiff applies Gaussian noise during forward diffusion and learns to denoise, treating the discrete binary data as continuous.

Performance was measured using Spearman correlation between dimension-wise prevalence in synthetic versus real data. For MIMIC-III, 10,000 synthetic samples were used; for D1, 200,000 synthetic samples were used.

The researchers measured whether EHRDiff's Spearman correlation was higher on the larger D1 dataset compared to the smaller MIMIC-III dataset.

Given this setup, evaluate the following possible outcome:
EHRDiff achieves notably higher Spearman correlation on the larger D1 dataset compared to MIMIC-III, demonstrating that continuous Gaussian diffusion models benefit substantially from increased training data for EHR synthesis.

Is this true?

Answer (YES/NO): YES